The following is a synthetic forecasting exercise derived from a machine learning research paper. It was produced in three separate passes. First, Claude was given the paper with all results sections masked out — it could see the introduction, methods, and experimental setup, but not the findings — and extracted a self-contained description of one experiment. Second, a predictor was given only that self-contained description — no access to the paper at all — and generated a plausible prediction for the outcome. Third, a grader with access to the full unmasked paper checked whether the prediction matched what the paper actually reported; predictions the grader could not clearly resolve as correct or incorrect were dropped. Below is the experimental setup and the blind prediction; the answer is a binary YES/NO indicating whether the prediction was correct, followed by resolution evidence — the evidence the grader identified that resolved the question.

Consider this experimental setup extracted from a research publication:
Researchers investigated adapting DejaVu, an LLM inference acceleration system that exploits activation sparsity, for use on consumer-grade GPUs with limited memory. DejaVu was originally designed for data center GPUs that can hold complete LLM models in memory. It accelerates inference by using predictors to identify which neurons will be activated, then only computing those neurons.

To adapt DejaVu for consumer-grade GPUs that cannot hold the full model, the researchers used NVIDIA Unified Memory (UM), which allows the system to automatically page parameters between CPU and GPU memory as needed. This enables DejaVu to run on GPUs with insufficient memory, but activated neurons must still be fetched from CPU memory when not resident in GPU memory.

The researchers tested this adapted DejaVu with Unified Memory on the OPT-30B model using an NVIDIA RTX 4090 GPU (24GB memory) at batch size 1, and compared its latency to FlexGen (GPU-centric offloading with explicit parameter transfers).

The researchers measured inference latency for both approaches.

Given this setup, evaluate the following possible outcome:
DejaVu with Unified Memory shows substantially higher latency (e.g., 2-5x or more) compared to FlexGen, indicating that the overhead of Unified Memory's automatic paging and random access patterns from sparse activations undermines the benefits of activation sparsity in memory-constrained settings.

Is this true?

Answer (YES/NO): NO